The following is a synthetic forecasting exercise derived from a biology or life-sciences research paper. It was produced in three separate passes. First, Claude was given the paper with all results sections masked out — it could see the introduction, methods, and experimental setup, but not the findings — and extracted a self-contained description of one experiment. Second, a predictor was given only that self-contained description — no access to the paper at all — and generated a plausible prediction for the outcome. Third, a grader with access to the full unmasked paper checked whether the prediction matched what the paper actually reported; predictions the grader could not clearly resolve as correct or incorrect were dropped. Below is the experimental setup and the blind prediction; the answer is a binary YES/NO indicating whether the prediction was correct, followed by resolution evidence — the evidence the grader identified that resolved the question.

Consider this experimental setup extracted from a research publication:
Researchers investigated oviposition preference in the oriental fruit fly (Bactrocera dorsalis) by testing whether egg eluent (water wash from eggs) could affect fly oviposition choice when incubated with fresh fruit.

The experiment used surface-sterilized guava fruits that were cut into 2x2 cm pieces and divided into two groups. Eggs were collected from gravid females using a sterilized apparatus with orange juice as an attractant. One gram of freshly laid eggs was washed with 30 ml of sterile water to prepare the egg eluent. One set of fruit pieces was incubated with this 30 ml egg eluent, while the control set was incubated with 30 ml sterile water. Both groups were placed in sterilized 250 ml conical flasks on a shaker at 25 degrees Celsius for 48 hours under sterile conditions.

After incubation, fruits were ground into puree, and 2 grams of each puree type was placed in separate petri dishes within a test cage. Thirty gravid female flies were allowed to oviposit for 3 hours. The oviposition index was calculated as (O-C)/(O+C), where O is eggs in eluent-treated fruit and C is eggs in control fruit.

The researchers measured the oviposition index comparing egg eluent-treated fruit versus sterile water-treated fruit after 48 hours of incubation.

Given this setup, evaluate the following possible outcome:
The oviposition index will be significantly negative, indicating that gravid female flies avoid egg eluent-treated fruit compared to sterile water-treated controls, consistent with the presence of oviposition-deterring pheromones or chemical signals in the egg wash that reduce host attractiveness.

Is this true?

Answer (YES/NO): YES